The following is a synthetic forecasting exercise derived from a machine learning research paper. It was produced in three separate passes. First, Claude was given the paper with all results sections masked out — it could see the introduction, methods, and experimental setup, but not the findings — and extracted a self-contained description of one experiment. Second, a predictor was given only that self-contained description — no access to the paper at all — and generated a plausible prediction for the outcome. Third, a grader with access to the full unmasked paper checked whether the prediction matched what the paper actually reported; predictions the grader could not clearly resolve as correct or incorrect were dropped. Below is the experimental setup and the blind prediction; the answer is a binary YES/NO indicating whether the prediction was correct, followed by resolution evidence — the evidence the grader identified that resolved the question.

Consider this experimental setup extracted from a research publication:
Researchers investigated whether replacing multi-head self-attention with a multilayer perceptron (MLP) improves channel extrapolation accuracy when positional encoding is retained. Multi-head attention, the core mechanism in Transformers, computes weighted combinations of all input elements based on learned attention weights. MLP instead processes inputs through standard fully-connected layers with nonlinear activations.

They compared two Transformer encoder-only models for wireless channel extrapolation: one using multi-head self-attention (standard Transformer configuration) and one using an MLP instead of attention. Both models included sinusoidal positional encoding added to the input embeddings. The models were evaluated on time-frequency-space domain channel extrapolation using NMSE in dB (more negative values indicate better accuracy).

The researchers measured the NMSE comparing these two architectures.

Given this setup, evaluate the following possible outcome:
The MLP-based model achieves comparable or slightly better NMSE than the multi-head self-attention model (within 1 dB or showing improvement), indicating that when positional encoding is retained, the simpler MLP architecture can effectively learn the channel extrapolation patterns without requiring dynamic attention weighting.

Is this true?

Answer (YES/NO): YES